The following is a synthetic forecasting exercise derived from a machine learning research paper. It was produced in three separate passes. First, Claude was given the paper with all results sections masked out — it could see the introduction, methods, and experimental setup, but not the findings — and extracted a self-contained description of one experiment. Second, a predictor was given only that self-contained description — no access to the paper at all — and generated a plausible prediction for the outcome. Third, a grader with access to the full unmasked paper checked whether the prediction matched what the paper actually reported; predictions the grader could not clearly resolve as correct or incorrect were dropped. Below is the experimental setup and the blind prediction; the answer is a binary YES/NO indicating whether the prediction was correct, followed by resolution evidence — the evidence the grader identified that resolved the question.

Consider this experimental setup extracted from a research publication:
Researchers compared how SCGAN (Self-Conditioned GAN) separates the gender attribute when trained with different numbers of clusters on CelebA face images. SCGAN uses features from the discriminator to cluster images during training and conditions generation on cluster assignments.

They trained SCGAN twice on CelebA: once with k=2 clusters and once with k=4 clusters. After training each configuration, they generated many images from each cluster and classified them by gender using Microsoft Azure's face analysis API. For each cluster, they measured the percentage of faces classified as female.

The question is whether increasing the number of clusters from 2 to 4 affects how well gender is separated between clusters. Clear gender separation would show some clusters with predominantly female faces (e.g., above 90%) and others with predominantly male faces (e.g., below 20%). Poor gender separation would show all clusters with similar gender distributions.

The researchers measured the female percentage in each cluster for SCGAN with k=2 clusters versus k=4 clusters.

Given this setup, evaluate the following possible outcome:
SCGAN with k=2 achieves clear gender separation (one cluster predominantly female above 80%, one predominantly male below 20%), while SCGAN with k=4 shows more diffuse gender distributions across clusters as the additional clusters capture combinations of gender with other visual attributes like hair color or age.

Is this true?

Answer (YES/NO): NO